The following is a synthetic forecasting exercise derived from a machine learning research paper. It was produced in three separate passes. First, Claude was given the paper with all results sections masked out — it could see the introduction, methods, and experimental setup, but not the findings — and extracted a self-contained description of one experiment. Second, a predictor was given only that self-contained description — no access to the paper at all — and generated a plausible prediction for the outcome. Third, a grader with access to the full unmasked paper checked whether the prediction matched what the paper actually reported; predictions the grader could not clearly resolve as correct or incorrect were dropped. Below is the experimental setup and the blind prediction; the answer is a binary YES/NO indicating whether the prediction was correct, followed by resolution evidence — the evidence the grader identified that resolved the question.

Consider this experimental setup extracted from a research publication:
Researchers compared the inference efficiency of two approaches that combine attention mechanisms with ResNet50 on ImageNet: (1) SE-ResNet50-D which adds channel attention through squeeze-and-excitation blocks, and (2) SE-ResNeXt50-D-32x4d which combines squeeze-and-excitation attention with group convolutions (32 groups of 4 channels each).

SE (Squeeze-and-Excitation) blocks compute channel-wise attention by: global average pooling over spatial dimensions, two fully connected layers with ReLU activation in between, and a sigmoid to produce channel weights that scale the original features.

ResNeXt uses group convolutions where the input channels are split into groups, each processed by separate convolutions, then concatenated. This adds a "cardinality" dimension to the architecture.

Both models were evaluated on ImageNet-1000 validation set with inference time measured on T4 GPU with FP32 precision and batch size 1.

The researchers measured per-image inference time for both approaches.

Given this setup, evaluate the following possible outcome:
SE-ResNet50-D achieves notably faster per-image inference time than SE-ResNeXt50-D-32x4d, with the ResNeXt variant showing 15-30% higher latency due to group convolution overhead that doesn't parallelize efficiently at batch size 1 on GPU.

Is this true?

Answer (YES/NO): NO